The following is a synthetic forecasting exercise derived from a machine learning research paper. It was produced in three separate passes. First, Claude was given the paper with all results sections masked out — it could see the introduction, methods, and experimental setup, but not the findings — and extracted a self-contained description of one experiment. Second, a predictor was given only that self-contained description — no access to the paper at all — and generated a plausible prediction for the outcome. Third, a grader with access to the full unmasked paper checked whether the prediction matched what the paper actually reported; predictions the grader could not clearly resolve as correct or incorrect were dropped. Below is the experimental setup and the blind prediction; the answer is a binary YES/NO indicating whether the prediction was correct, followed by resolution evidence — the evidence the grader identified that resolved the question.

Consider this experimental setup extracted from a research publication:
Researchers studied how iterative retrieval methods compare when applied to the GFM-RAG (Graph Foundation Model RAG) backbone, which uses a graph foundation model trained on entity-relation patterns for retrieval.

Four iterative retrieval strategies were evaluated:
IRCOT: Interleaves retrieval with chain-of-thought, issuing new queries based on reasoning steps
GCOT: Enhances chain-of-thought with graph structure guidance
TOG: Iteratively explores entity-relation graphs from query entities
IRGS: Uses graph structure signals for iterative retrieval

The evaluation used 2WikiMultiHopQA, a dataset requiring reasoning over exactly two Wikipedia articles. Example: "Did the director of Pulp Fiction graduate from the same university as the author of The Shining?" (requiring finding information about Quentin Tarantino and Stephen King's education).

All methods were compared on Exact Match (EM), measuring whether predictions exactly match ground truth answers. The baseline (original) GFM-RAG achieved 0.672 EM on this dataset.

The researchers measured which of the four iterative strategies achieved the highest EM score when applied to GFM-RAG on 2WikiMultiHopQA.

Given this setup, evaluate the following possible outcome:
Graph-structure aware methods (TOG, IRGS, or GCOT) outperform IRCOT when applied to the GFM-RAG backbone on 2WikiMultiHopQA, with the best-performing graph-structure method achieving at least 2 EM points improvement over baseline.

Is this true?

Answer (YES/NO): NO